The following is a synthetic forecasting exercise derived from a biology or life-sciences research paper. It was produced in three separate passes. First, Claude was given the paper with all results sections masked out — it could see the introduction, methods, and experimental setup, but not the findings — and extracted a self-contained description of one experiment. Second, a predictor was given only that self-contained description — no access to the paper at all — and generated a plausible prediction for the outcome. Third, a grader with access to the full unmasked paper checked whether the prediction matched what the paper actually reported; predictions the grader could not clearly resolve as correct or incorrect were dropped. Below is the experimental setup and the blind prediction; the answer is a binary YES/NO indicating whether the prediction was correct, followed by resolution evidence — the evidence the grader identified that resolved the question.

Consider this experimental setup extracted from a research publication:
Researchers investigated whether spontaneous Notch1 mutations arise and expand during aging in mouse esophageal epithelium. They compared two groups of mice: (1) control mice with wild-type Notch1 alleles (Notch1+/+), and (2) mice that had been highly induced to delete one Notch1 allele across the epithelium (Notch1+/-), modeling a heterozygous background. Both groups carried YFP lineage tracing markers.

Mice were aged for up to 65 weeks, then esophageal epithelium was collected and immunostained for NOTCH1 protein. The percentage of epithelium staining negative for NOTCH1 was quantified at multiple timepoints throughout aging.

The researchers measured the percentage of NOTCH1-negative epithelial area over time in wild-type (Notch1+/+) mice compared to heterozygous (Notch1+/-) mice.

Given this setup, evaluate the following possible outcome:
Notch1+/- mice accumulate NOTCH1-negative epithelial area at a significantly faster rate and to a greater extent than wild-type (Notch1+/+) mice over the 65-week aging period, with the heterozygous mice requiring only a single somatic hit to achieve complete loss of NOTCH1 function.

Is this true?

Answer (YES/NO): YES